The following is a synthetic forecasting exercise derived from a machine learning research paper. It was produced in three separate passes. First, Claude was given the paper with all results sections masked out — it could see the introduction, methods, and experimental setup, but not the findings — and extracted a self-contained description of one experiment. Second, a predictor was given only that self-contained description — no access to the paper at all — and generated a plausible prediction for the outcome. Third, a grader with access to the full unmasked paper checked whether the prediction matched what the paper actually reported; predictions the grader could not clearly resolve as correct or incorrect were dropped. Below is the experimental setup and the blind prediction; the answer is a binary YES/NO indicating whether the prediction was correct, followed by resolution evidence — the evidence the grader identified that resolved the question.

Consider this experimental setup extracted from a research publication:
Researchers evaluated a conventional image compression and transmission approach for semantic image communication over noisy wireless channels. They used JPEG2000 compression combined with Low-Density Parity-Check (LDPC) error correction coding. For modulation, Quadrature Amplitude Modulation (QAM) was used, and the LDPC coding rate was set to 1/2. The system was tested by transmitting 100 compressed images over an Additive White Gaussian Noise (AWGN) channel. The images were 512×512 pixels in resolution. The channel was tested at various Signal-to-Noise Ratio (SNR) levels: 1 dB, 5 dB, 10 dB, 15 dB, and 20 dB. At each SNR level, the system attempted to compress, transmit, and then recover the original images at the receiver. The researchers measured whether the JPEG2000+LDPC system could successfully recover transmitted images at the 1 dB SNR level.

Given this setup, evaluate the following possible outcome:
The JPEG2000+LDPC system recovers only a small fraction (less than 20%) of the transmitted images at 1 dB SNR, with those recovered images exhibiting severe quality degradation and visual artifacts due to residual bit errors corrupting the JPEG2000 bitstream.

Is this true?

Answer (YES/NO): NO